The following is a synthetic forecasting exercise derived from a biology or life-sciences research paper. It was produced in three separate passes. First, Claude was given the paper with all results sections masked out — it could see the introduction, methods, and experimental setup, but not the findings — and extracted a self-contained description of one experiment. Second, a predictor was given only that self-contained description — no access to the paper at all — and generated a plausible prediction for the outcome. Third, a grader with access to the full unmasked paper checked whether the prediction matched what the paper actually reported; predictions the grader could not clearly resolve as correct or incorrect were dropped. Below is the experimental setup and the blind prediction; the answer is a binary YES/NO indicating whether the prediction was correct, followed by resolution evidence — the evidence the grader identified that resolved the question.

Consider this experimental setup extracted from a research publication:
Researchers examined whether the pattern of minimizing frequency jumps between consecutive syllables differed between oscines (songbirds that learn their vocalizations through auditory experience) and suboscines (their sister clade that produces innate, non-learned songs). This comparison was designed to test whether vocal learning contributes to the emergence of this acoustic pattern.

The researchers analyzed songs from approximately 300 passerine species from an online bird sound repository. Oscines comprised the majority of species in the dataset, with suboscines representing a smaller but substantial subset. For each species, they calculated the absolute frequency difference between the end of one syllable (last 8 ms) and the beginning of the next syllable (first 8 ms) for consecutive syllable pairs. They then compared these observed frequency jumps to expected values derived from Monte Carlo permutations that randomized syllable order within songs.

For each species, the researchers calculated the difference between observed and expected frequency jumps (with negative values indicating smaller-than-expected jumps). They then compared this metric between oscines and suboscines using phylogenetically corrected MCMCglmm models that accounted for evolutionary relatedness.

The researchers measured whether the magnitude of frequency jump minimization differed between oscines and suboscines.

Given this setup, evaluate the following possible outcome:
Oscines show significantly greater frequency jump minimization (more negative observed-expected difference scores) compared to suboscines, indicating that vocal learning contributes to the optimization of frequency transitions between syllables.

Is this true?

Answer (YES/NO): NO